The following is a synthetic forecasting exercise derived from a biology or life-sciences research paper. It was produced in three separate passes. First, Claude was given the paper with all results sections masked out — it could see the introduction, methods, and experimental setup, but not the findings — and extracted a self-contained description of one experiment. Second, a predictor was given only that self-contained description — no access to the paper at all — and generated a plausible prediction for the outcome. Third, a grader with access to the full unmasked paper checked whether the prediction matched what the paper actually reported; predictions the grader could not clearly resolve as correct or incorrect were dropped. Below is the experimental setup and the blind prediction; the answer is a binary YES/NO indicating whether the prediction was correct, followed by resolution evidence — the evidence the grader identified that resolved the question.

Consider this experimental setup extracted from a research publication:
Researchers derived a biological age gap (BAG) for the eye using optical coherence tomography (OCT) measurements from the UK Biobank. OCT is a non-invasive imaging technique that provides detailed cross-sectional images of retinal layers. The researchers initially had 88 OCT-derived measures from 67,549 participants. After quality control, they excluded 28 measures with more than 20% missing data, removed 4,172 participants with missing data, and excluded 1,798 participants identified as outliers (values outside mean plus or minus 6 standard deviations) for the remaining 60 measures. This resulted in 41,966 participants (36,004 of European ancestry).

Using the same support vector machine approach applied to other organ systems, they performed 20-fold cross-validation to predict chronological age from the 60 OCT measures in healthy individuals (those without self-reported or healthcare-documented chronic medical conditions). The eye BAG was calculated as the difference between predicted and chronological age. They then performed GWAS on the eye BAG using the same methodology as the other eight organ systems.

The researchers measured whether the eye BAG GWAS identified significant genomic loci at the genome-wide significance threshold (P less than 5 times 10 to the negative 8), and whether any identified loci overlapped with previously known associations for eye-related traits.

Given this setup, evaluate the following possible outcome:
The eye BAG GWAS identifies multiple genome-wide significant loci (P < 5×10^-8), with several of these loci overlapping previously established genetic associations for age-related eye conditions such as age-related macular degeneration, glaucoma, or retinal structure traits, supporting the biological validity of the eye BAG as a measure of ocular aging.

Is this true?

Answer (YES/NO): YES